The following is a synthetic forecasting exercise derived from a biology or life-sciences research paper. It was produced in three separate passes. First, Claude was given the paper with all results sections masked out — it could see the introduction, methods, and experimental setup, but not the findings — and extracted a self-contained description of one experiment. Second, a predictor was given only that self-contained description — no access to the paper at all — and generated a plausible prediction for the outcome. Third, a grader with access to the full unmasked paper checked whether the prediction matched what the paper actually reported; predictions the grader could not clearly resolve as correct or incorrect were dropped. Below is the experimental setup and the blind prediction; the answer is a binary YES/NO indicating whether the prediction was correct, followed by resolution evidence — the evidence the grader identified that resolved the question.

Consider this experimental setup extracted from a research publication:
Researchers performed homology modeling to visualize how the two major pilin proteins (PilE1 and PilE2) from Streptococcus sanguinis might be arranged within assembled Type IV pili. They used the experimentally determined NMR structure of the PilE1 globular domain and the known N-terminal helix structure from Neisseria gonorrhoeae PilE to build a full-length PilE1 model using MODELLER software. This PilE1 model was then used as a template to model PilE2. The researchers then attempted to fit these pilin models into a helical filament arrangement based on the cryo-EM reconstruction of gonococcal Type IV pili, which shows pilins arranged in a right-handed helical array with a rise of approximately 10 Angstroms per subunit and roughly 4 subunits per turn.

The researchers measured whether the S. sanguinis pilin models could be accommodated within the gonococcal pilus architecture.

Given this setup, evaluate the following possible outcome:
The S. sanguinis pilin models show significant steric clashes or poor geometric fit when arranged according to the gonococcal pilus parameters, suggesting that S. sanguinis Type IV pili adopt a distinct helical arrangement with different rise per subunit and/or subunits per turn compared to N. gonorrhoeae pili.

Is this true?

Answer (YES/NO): NO